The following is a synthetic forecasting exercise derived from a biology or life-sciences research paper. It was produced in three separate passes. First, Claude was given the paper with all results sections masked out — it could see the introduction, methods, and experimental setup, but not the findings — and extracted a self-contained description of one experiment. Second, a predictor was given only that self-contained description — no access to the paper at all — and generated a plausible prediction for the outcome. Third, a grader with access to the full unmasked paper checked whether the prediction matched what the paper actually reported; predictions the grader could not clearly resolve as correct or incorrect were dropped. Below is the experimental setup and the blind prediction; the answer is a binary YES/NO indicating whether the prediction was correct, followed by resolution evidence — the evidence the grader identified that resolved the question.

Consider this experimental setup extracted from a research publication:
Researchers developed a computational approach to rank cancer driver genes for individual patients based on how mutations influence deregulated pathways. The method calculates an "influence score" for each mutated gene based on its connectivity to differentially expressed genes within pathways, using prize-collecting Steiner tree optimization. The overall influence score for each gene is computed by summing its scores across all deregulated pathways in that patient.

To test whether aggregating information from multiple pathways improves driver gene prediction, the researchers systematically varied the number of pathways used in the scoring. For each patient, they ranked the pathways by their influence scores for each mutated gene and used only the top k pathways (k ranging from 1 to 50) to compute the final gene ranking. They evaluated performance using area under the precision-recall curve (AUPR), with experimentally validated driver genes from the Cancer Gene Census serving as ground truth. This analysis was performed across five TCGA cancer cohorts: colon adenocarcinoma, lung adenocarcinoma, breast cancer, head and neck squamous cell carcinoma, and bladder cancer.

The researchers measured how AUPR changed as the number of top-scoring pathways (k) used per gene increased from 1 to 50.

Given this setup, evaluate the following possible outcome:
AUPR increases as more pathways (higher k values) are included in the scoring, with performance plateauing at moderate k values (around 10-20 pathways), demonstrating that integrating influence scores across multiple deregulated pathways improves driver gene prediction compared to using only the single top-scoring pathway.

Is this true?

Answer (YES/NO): NO